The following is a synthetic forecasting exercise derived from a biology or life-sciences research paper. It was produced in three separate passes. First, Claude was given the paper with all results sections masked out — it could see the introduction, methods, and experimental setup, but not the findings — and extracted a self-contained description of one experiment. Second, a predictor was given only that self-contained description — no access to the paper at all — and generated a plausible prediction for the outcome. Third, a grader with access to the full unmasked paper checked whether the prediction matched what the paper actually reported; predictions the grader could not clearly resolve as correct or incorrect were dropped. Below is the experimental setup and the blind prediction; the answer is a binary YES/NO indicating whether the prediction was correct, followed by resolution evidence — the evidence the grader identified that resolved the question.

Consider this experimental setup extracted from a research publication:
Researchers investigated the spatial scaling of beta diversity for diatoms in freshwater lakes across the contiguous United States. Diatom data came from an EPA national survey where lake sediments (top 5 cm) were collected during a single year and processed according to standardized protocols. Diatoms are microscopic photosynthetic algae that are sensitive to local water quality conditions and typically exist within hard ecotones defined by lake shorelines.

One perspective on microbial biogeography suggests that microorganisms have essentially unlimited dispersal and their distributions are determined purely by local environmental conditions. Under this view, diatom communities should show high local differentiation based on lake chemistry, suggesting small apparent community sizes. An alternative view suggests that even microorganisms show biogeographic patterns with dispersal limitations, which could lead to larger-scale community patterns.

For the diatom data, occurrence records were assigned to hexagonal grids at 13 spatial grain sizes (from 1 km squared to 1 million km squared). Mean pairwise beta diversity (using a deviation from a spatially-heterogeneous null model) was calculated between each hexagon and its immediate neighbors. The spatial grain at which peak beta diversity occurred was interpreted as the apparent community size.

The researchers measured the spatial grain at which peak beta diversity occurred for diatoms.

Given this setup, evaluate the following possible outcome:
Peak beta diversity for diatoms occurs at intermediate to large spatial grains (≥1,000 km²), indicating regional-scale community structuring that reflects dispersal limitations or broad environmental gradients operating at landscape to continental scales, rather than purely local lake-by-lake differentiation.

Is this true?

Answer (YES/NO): NO